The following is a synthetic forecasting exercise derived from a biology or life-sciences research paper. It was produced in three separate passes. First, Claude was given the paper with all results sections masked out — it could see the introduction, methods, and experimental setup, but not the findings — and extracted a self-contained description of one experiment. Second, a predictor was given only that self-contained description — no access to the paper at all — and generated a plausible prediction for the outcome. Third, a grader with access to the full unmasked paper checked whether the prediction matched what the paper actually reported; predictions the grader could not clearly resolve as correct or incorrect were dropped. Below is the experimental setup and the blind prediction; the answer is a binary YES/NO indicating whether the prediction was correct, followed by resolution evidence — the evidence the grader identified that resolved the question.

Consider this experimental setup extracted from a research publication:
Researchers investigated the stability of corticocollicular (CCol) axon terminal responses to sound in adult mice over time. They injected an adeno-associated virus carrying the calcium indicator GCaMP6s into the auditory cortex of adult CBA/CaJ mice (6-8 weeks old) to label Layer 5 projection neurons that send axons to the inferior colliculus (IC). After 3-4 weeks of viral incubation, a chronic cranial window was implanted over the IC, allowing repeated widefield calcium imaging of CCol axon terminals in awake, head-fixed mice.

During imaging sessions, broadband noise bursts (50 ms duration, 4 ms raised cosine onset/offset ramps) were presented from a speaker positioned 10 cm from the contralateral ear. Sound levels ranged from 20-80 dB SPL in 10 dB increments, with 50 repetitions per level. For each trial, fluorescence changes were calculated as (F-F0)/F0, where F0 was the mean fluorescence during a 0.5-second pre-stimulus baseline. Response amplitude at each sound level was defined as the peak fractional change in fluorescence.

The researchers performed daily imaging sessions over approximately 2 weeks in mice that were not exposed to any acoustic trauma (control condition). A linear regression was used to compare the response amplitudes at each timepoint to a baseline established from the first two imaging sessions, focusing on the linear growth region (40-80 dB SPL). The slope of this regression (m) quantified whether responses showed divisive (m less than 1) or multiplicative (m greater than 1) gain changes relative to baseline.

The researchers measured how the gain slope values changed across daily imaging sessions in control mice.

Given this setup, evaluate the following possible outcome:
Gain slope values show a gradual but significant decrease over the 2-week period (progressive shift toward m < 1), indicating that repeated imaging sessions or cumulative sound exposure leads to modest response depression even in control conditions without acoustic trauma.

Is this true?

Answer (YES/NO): NO